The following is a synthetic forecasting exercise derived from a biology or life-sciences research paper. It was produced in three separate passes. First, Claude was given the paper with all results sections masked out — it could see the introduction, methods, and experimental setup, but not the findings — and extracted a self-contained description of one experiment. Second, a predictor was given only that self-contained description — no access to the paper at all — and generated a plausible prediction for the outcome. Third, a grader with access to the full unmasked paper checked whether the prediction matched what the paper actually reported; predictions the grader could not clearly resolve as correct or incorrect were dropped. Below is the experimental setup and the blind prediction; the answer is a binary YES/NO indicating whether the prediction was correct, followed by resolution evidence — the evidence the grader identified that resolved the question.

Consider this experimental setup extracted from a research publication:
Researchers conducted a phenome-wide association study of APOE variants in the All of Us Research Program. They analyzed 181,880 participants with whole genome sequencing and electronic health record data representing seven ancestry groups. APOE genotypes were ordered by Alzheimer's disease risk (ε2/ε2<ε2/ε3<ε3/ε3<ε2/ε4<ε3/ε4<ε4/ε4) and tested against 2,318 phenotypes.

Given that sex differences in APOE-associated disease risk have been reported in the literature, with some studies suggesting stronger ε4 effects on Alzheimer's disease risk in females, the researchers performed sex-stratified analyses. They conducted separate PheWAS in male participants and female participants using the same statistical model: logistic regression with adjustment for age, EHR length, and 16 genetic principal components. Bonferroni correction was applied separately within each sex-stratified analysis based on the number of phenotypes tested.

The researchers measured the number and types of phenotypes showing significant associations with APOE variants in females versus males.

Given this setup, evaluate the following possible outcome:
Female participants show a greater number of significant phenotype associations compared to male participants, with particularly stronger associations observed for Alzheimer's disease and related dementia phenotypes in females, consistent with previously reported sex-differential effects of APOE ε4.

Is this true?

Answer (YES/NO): NO